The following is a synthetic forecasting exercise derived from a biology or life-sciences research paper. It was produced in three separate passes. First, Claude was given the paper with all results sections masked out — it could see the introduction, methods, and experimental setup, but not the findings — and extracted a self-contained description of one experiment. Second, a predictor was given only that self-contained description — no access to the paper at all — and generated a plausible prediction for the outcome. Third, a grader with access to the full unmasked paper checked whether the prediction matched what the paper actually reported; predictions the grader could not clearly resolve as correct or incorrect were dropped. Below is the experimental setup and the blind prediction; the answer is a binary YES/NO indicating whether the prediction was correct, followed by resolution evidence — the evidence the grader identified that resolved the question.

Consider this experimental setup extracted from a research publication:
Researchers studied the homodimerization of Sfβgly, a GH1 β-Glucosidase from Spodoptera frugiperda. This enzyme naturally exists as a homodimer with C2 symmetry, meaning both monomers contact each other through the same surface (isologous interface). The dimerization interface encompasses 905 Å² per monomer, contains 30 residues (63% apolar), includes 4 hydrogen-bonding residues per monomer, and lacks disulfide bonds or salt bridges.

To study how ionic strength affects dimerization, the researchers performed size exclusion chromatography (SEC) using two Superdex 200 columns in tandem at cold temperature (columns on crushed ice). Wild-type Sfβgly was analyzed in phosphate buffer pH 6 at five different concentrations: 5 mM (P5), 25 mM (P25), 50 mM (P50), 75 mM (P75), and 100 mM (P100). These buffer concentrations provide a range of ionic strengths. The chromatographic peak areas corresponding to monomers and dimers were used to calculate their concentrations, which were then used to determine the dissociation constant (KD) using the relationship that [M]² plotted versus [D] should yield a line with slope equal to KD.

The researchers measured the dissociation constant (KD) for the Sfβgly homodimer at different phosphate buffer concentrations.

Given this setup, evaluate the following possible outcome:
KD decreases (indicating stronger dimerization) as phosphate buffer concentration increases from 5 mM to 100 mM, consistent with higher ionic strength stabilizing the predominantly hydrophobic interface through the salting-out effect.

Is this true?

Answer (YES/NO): YES